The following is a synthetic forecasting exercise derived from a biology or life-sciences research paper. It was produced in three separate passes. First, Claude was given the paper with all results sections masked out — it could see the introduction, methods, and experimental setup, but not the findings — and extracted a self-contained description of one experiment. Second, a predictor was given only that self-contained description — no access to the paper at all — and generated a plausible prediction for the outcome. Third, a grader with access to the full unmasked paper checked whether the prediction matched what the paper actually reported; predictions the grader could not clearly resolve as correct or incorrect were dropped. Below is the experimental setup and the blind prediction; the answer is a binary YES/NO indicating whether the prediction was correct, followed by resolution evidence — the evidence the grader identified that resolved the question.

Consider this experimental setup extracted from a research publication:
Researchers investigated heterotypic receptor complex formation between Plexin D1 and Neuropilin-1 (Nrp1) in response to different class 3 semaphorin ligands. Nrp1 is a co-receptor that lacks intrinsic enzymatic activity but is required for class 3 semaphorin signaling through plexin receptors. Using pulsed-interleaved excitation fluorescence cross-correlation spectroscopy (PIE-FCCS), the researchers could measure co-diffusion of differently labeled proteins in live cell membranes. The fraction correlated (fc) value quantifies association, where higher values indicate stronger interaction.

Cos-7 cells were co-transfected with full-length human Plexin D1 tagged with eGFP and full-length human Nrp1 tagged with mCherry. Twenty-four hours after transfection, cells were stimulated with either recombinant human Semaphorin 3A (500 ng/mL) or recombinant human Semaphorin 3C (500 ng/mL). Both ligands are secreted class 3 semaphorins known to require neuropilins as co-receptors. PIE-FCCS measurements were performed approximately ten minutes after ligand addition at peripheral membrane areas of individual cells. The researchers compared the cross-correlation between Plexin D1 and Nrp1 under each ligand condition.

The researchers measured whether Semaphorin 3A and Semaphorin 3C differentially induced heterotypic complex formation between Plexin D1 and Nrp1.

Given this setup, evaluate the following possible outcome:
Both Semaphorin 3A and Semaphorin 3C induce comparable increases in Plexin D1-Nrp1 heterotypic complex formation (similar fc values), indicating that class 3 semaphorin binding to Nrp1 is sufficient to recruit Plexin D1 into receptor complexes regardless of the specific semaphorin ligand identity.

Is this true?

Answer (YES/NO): NO